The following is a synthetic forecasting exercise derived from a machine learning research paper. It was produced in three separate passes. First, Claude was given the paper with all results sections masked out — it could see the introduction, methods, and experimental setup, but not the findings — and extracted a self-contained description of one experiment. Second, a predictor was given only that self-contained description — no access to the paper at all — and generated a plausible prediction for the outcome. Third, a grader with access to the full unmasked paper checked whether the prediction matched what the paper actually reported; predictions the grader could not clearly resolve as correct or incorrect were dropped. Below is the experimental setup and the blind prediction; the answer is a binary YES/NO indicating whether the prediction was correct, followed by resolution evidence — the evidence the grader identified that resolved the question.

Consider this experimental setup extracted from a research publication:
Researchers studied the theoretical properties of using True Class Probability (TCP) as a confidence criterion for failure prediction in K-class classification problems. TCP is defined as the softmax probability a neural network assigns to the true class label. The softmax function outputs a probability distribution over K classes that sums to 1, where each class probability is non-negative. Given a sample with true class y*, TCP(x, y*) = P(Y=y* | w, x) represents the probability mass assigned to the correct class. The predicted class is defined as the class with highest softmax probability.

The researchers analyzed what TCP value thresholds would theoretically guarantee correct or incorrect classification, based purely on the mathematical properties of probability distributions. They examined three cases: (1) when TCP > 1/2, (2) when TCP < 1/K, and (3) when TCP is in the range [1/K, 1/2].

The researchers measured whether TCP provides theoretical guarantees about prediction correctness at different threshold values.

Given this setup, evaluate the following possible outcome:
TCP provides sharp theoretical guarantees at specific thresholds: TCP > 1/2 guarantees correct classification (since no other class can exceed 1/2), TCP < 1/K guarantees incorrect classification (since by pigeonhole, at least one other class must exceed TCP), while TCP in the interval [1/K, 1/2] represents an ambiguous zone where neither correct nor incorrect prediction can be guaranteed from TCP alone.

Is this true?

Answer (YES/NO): YES